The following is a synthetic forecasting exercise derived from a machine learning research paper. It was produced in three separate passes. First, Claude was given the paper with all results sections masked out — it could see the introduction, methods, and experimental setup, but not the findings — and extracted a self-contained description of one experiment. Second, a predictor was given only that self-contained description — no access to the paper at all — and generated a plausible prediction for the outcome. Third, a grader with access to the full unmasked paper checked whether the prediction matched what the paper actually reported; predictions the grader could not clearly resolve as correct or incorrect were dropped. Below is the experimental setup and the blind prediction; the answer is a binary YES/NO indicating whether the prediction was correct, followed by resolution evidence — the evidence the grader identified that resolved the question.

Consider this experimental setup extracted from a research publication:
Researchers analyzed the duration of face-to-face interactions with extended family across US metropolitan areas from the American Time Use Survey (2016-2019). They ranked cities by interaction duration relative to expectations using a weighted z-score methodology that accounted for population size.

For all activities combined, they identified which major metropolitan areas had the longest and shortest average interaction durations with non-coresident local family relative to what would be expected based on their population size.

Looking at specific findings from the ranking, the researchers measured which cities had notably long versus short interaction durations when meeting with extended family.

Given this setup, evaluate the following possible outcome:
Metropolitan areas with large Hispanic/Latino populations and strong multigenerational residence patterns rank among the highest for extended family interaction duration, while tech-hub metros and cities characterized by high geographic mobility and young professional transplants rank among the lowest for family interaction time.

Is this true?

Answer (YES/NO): NO